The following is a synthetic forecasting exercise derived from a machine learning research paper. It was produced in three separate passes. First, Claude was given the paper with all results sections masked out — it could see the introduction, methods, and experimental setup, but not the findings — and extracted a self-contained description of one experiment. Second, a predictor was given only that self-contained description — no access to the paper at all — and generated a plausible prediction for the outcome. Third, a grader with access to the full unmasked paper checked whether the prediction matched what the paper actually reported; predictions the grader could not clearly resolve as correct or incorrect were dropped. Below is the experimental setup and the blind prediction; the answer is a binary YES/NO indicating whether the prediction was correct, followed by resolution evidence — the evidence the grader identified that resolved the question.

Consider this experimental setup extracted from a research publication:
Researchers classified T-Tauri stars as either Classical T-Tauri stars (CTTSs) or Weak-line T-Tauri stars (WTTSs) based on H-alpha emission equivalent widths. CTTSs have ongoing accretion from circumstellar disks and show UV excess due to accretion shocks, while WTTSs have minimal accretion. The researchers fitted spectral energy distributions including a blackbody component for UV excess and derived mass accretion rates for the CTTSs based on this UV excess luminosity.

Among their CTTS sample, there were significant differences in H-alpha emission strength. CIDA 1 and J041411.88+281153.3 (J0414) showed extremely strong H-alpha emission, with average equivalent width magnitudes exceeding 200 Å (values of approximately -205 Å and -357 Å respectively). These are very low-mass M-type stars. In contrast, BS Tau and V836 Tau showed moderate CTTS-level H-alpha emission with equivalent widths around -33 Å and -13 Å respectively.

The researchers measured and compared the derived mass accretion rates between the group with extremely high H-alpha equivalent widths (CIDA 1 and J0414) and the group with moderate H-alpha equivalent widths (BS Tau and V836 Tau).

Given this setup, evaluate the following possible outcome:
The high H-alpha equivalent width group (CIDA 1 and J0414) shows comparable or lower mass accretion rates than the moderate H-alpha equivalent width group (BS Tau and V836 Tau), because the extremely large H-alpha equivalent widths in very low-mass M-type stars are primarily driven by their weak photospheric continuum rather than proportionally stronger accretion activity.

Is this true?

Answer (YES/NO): YES